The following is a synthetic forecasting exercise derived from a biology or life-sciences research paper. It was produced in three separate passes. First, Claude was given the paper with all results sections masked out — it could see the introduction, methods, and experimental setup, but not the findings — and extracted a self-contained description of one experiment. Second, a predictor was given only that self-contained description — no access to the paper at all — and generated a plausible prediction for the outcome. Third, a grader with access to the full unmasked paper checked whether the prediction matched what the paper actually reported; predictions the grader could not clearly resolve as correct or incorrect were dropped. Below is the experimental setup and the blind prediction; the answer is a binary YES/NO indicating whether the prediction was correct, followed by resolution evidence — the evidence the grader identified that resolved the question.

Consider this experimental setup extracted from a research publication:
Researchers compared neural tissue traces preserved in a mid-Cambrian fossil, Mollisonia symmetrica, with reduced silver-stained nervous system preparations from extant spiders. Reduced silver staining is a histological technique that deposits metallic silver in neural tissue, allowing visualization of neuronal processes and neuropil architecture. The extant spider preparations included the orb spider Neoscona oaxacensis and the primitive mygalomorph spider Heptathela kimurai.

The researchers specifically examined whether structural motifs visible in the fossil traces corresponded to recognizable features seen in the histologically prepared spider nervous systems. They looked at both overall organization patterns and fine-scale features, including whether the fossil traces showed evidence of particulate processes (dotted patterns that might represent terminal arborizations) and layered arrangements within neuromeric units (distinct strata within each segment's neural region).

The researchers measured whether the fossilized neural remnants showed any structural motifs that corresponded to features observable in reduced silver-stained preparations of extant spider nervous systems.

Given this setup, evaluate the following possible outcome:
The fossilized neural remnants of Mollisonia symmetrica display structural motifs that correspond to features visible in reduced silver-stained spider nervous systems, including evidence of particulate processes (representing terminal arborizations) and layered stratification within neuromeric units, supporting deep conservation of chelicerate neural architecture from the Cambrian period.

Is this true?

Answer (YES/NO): YES